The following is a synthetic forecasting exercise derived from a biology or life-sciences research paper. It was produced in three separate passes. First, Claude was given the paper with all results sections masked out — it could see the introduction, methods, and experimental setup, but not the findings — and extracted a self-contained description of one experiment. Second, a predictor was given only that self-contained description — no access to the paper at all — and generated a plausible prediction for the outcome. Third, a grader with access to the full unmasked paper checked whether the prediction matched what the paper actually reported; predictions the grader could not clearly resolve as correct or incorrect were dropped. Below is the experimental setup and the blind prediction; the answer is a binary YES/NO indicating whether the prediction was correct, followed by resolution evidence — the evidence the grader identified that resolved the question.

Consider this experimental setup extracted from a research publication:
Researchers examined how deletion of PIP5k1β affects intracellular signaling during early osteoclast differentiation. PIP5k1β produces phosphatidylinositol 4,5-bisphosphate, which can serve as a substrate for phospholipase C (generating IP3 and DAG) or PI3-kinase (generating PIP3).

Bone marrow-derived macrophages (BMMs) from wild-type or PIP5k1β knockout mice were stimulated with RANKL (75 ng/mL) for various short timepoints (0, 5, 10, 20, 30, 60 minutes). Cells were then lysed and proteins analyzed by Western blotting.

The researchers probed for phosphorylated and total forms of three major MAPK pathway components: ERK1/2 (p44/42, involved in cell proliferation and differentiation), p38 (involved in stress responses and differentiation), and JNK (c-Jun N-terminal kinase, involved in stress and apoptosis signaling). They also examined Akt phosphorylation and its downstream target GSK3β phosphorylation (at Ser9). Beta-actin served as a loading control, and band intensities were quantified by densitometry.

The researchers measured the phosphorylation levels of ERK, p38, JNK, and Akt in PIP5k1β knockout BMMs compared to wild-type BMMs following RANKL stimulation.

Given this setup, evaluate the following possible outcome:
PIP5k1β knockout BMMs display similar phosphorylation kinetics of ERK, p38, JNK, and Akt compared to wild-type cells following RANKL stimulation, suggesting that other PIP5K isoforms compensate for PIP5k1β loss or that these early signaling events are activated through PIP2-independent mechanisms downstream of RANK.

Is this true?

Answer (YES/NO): NO